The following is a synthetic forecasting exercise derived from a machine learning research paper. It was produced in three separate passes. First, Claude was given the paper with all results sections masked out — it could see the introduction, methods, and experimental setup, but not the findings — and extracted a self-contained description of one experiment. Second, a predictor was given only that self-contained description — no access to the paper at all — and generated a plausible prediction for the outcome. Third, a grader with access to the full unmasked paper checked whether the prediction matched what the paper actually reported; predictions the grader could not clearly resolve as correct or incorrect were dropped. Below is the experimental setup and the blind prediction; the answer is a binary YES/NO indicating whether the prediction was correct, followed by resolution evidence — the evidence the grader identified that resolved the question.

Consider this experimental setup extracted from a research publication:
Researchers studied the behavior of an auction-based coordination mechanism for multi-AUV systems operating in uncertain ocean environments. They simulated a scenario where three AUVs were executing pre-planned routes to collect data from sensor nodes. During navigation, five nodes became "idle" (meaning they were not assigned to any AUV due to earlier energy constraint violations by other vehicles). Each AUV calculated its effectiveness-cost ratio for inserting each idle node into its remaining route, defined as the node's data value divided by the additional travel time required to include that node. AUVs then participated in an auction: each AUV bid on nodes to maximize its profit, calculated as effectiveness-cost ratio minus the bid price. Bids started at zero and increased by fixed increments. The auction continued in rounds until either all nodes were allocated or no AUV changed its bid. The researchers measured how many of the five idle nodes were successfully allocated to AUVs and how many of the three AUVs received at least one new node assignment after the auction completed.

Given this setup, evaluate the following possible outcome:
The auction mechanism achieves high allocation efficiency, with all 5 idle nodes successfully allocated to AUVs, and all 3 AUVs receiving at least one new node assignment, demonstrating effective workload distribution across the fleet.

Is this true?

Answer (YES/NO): NO